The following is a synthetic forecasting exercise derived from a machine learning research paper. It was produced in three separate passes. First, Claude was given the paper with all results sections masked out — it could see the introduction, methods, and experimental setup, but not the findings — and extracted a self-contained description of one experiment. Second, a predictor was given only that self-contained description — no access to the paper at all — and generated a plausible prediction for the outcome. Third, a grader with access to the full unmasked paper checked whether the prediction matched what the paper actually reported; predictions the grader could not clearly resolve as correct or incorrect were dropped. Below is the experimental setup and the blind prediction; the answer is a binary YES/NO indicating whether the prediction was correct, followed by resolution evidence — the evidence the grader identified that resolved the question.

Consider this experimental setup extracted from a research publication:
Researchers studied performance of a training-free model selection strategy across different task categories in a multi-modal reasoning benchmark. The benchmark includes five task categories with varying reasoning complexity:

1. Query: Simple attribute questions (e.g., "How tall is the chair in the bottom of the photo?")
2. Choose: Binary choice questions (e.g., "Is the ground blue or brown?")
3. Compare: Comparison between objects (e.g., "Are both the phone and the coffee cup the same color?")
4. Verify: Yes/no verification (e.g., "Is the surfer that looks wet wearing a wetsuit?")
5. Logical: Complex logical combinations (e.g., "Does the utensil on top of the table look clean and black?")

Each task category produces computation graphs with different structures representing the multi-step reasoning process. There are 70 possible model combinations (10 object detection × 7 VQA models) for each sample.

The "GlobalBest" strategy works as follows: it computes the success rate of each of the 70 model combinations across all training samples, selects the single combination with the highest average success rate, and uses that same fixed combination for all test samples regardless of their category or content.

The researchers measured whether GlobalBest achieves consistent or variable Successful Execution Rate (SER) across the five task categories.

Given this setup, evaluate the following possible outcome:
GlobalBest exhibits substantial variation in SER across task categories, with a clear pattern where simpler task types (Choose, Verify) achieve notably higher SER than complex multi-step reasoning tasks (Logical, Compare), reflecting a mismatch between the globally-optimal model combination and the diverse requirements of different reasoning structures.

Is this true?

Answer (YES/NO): NO